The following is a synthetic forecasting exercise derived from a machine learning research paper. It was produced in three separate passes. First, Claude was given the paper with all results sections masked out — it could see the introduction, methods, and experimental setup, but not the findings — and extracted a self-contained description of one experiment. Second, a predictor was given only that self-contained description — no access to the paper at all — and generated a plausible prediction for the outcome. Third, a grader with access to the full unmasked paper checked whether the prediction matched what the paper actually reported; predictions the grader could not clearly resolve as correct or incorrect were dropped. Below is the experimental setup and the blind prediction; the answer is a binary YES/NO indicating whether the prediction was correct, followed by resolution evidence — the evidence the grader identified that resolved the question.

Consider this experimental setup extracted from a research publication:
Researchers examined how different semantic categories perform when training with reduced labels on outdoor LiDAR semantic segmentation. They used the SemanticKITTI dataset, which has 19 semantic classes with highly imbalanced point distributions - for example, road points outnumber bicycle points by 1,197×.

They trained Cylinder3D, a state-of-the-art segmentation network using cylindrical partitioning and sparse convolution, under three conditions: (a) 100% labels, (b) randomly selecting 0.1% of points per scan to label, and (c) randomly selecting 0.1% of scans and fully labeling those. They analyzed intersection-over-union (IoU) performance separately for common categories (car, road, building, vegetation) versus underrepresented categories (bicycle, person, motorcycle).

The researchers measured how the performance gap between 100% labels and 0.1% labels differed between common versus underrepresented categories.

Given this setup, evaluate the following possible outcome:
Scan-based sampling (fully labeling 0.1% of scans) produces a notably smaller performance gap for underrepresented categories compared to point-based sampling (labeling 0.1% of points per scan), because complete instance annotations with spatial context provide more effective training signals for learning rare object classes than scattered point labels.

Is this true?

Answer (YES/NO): NO